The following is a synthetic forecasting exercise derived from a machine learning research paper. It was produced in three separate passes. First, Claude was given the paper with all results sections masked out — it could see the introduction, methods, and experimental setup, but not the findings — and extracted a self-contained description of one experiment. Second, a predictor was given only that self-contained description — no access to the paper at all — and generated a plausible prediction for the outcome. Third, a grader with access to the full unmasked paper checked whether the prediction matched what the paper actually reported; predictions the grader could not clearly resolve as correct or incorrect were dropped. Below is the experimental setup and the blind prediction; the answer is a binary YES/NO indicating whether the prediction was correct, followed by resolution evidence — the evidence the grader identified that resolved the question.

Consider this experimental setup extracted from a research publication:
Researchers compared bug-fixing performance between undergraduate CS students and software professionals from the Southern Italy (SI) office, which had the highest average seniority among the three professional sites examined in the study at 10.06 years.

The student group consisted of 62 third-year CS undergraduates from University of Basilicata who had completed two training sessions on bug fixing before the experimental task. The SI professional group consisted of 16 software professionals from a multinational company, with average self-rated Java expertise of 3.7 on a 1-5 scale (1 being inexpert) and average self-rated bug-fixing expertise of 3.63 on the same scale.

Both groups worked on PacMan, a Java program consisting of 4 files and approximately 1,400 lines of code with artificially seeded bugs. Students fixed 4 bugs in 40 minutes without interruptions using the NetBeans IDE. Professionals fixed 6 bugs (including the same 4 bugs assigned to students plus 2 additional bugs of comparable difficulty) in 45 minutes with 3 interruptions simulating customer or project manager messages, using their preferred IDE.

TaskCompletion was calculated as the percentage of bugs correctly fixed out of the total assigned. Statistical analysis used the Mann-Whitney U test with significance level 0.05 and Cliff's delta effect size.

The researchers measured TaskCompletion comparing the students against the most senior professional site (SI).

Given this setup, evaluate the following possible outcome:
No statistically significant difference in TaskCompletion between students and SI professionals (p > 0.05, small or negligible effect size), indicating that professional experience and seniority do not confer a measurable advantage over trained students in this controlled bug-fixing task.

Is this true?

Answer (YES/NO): NO